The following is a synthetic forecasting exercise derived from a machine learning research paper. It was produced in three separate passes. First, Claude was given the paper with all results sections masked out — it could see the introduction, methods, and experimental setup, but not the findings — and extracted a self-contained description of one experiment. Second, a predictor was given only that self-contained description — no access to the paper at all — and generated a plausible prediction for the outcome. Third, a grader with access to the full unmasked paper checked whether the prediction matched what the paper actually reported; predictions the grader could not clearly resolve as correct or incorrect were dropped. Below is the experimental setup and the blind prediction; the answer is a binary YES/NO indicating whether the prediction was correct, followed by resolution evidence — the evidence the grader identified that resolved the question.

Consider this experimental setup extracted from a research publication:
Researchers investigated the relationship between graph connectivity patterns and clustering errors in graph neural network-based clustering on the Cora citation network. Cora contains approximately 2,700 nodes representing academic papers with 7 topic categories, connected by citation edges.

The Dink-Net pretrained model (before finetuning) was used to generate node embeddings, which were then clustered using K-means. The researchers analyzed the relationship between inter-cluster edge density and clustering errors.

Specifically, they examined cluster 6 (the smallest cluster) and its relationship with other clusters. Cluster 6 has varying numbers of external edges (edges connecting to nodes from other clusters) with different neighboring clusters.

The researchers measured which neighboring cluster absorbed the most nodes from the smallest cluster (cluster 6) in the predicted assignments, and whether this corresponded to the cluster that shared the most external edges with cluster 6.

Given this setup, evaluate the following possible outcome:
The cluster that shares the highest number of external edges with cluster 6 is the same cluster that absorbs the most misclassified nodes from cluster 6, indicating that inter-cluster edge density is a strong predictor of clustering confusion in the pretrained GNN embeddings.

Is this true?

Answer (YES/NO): YES